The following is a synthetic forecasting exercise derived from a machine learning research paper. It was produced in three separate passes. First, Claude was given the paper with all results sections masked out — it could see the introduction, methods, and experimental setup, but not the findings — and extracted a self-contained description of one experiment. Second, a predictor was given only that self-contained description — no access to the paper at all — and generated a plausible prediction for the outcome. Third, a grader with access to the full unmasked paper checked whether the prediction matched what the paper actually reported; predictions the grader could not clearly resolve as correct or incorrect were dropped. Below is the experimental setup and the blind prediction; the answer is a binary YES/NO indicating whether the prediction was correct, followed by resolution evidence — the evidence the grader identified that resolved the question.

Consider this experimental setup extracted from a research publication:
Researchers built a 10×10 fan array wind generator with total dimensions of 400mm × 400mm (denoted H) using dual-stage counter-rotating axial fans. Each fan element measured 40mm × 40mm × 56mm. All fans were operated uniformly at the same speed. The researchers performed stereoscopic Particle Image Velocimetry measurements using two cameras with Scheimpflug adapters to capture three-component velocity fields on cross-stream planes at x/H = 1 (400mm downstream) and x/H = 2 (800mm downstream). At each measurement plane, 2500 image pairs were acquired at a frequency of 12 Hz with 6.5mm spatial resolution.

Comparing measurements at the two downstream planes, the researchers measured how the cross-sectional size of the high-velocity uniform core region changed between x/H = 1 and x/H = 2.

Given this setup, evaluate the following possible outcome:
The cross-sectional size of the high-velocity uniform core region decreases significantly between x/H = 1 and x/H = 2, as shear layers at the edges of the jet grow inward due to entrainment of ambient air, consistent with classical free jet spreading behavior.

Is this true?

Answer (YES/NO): YES